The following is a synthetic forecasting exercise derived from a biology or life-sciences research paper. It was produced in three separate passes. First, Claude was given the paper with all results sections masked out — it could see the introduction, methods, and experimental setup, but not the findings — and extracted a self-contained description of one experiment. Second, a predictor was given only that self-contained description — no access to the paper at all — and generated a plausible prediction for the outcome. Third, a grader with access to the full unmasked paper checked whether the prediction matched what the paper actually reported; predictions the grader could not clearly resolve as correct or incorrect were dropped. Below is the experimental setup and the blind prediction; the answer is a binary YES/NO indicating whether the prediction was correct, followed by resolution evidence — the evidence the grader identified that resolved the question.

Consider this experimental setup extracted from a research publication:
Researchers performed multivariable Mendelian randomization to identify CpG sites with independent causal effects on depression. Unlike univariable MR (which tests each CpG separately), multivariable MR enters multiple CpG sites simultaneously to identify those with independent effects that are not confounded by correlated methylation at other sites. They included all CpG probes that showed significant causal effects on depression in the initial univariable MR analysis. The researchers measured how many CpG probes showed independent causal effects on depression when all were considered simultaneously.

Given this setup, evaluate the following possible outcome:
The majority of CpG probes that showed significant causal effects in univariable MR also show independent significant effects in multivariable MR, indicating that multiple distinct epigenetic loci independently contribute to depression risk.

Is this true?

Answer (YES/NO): NO